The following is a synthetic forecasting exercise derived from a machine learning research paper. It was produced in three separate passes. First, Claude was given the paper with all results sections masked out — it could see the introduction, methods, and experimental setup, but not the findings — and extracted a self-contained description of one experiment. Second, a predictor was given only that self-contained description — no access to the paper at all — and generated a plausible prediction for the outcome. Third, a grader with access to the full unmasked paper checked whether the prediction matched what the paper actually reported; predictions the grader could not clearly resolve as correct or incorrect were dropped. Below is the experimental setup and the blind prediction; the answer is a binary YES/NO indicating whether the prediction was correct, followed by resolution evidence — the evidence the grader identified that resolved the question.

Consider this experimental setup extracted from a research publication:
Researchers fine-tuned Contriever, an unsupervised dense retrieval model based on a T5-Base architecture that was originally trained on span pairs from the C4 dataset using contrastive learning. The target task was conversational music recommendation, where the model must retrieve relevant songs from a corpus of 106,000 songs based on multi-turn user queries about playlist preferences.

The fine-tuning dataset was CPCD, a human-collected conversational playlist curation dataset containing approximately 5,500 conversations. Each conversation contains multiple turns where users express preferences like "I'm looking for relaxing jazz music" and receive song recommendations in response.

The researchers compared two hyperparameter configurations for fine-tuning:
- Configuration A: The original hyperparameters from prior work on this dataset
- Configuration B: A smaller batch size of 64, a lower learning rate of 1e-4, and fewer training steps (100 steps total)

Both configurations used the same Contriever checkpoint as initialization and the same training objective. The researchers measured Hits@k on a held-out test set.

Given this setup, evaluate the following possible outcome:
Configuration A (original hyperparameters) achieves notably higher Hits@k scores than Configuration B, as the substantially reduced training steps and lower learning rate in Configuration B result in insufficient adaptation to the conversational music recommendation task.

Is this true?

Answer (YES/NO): NO